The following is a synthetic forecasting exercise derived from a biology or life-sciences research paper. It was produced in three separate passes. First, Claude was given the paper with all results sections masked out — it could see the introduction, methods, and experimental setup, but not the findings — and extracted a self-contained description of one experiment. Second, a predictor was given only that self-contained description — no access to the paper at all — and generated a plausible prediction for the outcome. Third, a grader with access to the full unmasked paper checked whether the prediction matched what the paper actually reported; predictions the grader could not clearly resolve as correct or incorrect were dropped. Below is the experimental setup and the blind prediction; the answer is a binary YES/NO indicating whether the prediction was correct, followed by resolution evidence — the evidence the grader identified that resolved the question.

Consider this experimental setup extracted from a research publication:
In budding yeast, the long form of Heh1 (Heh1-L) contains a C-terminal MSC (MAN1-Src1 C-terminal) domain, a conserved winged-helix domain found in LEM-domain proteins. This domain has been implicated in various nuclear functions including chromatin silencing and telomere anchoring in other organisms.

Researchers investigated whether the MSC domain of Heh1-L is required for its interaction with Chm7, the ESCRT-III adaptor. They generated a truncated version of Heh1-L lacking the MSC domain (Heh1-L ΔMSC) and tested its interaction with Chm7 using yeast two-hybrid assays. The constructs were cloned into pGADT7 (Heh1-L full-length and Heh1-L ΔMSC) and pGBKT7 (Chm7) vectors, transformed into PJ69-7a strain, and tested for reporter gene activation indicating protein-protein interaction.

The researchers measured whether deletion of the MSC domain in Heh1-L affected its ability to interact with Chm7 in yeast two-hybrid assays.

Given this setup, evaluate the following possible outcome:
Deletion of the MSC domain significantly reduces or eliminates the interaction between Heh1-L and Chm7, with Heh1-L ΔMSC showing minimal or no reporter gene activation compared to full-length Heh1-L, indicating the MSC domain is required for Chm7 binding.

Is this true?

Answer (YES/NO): YES